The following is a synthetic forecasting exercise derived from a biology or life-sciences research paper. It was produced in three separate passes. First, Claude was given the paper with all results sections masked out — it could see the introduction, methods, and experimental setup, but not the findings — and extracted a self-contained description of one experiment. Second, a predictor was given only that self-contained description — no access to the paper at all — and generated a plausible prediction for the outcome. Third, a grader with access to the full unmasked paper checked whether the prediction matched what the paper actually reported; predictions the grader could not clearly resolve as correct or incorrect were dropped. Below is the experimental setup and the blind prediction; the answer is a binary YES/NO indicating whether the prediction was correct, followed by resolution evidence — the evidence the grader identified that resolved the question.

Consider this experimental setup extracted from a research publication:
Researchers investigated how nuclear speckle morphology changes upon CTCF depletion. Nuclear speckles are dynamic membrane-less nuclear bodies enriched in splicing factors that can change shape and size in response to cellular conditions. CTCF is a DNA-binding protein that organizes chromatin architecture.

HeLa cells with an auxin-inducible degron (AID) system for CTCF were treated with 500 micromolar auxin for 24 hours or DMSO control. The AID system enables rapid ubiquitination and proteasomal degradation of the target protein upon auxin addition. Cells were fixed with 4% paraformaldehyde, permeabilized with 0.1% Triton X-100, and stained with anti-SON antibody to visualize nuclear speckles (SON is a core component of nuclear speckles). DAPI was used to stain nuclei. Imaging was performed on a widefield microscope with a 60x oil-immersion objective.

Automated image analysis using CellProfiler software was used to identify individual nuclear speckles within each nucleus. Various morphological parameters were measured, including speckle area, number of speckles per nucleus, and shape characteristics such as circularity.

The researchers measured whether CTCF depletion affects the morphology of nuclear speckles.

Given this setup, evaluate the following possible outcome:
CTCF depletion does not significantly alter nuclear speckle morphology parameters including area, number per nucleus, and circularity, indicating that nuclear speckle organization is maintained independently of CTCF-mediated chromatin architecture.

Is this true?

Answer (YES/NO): YES